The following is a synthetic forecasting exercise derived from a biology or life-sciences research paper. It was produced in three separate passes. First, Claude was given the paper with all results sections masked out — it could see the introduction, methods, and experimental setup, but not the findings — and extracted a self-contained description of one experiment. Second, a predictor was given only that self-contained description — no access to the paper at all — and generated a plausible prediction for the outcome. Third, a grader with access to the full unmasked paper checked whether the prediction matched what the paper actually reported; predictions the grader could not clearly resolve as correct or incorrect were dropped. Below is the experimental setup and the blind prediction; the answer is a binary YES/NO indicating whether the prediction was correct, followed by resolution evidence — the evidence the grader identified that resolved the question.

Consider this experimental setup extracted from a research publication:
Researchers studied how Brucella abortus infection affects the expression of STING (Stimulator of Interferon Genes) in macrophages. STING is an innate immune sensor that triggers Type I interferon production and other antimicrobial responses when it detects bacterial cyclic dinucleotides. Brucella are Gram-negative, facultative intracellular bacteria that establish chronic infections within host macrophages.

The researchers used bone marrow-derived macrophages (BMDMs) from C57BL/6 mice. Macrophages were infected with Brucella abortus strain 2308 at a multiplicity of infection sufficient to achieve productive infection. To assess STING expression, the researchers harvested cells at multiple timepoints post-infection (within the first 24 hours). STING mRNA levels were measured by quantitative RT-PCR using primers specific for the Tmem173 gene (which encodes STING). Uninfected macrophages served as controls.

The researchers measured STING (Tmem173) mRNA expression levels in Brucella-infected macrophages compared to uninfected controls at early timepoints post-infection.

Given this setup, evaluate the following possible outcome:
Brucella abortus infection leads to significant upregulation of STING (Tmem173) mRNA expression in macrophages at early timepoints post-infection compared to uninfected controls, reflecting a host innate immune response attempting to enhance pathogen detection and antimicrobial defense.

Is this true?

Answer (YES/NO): NO